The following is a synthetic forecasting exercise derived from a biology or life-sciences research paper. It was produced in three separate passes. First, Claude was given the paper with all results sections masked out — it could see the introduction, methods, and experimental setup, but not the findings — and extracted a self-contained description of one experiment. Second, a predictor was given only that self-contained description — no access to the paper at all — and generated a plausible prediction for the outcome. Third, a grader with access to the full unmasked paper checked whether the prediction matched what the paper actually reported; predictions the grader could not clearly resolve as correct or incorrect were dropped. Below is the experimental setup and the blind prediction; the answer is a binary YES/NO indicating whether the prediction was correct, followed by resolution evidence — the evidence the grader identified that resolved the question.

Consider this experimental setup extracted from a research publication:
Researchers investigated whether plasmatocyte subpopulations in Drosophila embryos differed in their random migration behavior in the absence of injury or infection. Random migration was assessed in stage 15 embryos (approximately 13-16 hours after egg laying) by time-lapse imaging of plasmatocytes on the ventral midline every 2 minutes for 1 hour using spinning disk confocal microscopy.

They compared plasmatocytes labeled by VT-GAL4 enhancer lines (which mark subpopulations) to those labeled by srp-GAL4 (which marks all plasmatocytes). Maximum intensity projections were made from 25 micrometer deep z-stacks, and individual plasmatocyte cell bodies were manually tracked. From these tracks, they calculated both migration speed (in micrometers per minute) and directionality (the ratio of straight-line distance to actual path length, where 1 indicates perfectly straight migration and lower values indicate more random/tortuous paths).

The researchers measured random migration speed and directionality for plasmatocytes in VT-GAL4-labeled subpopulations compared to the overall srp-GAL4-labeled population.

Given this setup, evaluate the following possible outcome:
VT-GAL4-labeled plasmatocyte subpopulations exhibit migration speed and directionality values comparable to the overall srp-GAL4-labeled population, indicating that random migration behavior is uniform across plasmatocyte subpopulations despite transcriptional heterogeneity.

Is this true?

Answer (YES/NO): NO